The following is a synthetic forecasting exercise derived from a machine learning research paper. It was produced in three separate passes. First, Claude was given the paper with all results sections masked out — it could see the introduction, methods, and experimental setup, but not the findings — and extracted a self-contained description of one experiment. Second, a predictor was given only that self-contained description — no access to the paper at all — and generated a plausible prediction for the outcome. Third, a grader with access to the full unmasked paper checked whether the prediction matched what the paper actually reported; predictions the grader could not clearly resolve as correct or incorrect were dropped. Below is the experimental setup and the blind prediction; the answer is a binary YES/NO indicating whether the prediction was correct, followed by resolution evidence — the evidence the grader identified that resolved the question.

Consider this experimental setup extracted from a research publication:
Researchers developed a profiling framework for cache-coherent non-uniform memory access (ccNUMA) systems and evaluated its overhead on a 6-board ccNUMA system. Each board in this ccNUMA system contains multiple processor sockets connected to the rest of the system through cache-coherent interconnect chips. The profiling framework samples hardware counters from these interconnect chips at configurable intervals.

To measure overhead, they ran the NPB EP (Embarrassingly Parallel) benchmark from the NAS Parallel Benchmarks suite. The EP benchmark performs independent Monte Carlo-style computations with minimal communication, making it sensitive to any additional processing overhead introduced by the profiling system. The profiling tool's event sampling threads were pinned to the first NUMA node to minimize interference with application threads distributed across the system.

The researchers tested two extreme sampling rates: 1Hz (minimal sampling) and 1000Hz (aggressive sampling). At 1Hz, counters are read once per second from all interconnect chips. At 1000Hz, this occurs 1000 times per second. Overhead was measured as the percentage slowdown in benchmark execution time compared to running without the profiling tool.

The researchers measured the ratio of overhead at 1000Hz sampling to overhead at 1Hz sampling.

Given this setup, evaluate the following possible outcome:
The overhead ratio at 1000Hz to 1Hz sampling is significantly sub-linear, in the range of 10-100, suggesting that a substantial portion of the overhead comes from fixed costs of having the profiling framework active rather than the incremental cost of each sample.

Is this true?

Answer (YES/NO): YES